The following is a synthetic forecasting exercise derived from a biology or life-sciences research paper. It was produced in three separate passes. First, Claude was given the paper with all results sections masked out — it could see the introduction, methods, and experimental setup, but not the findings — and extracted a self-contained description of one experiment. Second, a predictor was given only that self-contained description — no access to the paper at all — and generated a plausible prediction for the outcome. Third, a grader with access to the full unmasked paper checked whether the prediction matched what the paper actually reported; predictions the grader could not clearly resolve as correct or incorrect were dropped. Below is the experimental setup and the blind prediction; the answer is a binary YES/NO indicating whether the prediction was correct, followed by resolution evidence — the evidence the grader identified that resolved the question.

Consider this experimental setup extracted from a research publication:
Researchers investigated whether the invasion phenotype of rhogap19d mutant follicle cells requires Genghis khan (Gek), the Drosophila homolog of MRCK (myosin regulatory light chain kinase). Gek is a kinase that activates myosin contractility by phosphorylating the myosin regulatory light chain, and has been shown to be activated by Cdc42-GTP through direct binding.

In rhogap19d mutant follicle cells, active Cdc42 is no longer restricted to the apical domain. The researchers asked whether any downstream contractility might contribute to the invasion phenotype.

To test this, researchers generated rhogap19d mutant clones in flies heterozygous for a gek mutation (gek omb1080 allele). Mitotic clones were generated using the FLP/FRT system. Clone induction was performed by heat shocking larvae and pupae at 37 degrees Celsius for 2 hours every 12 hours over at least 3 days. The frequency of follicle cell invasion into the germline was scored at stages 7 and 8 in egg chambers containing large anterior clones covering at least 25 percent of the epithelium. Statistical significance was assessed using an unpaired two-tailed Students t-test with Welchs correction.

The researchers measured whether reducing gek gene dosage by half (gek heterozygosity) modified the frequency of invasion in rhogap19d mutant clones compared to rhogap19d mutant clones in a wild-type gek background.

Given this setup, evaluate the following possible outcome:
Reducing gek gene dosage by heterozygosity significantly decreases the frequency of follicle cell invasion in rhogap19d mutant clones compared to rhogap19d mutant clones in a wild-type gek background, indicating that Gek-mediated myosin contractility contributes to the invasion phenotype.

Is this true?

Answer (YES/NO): YES